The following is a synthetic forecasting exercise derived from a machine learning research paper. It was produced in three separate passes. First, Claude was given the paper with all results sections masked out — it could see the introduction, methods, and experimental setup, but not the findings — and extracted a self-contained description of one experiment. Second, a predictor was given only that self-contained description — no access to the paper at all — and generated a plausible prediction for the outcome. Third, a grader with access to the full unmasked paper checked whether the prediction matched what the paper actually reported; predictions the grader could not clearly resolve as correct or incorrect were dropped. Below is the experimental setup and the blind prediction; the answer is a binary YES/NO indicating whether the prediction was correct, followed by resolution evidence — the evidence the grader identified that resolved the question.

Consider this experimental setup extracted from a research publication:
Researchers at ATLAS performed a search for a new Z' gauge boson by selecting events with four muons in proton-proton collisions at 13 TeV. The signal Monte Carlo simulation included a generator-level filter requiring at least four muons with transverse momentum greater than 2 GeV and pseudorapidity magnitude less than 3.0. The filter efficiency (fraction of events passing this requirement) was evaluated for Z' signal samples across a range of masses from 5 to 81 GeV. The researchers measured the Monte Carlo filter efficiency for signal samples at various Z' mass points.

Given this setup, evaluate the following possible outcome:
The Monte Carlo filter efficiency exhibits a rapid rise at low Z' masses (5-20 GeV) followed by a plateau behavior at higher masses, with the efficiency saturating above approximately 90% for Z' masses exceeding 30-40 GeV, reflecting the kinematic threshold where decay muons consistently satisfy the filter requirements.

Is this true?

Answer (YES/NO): NO